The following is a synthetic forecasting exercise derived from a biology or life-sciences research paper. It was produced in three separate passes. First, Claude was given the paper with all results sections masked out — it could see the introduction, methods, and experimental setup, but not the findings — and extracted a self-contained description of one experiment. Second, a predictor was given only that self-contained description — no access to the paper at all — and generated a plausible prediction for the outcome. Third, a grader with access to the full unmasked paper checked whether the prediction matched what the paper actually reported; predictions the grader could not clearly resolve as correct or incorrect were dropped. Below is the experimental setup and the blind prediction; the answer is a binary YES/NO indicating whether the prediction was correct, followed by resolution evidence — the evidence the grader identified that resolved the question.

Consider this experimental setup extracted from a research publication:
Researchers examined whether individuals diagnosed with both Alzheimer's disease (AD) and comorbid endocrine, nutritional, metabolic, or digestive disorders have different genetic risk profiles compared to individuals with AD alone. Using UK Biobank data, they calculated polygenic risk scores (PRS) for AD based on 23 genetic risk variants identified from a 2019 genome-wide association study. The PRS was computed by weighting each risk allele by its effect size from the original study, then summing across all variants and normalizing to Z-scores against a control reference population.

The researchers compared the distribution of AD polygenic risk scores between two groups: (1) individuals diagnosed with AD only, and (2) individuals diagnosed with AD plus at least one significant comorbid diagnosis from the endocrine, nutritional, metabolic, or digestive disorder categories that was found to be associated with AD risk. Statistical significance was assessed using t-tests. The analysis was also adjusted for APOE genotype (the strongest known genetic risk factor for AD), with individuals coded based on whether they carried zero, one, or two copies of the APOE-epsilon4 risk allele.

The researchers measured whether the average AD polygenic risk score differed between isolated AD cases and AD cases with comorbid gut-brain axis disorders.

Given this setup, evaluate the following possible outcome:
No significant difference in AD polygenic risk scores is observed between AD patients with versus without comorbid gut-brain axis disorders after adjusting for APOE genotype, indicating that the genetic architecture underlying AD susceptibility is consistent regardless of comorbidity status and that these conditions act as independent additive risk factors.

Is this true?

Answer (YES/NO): NO